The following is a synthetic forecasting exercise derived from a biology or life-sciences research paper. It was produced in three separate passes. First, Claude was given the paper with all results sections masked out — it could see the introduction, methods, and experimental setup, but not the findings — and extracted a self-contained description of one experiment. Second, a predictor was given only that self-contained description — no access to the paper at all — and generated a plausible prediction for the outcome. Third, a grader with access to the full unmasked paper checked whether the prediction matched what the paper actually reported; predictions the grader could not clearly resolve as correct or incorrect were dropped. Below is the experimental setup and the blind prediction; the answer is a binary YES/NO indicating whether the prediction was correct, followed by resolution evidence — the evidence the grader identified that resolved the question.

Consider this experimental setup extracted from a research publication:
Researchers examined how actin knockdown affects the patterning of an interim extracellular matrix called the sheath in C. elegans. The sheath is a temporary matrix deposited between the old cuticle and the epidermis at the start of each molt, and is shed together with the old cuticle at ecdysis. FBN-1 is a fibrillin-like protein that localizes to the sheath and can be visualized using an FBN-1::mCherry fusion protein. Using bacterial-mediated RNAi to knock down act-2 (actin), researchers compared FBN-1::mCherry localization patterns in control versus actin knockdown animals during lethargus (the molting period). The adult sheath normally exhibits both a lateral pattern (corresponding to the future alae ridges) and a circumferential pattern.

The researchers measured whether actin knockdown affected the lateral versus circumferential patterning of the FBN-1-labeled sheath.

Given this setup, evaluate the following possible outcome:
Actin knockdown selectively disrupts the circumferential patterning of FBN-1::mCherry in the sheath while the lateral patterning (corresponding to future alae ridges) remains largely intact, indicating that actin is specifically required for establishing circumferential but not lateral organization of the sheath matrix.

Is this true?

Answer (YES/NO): NO